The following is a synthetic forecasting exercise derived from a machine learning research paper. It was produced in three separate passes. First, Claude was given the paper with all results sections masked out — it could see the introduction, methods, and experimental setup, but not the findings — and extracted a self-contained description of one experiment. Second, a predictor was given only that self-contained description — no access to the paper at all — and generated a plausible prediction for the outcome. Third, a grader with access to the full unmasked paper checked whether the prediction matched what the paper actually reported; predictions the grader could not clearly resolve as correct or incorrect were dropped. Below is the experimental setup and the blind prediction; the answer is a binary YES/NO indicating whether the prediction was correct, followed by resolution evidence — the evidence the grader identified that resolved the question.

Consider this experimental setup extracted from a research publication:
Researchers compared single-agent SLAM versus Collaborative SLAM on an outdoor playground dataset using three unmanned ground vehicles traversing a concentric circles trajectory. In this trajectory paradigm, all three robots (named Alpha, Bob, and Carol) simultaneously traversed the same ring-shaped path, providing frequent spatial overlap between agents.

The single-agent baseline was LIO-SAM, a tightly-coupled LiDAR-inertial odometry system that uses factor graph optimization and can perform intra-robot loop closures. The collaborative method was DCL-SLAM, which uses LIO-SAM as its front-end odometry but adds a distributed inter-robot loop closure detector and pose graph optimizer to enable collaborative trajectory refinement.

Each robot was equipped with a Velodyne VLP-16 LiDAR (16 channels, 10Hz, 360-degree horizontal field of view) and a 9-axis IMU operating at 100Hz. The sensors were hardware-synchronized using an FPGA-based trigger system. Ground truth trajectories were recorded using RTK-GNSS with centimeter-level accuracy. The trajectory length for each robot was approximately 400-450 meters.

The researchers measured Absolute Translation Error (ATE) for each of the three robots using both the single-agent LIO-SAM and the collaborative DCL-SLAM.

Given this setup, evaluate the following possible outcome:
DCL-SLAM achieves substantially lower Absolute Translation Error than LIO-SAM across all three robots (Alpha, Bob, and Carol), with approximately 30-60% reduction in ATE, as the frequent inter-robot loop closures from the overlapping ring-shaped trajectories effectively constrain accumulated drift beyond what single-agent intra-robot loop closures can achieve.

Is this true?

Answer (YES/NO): NO